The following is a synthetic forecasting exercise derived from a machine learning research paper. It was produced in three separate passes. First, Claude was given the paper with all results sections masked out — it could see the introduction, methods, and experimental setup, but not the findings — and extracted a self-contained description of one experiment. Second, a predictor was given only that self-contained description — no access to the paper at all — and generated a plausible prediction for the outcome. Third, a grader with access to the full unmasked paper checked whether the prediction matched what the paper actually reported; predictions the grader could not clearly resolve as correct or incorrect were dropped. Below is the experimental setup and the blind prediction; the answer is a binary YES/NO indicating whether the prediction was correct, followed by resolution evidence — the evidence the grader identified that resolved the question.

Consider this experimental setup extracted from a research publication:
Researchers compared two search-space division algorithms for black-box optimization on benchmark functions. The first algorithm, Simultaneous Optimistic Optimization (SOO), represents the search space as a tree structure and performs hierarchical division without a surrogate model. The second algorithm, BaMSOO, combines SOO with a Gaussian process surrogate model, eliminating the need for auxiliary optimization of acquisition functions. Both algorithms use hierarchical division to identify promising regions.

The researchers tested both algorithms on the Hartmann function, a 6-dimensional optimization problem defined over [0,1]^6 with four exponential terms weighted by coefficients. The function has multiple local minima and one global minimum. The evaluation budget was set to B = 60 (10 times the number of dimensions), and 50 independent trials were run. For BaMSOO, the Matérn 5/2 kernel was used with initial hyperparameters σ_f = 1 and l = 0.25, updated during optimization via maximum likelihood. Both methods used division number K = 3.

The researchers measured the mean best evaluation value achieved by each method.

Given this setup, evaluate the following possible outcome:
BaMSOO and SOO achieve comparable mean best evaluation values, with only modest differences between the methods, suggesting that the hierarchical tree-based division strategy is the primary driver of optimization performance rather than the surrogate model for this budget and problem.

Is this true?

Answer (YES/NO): YES